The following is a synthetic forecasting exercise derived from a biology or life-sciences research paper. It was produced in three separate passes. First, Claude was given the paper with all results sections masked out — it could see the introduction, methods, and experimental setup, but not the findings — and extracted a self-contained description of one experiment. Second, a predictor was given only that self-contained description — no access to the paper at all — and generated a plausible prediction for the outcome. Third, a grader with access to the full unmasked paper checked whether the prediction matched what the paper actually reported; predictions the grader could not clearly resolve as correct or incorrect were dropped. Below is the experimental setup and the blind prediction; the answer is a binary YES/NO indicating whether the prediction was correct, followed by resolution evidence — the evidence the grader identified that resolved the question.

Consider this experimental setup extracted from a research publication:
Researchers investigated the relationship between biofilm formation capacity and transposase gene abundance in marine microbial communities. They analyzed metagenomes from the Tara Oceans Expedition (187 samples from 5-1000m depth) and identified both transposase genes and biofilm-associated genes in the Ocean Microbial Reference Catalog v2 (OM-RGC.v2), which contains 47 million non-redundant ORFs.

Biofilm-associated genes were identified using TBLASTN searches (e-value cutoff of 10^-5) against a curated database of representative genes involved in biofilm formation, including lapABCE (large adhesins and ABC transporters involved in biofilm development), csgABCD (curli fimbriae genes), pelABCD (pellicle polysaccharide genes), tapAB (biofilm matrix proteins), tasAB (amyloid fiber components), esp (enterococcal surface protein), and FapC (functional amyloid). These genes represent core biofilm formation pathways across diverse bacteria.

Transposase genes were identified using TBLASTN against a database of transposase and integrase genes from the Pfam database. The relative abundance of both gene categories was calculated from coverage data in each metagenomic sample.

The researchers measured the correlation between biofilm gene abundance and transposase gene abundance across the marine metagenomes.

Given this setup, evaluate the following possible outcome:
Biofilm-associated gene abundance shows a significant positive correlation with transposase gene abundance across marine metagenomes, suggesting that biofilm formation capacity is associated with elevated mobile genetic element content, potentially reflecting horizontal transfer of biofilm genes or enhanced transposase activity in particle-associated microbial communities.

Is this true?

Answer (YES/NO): YES